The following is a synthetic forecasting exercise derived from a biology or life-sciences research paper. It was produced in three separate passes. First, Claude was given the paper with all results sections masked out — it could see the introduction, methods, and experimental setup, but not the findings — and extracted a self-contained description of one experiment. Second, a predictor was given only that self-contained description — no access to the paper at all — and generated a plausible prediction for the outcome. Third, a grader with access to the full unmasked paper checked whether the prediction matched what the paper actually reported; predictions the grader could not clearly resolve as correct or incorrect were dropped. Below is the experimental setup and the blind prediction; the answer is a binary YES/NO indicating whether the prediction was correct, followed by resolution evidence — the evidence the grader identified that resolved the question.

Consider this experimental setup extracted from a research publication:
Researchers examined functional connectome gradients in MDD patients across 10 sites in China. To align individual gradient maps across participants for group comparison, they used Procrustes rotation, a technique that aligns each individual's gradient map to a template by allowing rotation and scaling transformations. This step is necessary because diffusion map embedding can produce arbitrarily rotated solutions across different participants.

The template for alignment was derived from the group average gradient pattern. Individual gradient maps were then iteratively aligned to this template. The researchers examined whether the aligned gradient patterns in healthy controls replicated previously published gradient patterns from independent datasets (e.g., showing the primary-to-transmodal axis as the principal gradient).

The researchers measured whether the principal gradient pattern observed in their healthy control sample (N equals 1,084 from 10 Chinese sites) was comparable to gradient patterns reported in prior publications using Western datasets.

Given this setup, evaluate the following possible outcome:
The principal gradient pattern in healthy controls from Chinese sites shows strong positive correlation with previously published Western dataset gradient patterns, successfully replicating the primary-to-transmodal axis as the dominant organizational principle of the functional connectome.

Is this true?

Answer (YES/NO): YES